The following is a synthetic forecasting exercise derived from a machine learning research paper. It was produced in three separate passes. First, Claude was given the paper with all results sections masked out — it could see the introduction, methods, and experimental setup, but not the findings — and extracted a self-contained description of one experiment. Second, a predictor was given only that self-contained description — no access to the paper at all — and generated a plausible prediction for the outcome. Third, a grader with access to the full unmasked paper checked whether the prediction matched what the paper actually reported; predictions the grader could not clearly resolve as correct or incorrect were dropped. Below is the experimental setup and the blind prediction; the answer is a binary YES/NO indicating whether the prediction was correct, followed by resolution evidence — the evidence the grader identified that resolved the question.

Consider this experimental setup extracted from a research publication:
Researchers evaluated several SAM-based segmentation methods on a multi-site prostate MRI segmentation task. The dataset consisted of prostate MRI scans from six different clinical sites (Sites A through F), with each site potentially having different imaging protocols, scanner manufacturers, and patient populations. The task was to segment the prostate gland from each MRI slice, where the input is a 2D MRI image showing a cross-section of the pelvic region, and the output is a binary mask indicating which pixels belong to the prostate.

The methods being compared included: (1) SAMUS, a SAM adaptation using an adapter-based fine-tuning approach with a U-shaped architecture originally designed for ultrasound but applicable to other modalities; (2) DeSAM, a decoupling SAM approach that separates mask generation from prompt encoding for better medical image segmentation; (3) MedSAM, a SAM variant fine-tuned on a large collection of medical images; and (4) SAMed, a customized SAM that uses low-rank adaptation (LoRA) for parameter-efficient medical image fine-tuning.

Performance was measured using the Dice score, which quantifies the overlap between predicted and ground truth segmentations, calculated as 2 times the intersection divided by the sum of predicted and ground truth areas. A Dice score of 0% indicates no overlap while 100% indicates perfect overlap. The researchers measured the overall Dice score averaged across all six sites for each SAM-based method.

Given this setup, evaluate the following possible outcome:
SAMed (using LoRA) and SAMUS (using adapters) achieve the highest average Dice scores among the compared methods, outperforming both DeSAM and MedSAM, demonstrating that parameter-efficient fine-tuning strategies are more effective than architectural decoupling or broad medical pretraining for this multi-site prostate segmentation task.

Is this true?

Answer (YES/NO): NO